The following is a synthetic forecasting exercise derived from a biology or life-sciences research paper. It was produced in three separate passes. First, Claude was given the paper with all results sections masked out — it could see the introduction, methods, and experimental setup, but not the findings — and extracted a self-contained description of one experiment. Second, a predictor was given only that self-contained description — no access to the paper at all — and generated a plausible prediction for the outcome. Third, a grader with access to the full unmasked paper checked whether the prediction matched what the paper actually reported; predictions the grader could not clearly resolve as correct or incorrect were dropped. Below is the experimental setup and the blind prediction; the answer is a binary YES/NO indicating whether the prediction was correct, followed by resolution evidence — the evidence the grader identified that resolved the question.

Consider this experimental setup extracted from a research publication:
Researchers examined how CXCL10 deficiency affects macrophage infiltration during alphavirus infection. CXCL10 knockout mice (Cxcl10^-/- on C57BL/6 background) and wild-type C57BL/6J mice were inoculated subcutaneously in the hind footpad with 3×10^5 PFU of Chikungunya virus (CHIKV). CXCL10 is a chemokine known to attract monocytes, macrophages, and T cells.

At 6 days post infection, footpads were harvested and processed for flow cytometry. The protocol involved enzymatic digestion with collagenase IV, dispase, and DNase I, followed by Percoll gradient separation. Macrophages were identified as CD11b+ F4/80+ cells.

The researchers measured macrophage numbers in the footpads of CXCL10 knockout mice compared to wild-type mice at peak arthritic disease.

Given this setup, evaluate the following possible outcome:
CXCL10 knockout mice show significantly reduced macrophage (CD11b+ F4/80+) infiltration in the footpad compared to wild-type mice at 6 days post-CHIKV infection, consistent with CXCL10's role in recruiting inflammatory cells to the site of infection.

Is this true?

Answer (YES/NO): YES